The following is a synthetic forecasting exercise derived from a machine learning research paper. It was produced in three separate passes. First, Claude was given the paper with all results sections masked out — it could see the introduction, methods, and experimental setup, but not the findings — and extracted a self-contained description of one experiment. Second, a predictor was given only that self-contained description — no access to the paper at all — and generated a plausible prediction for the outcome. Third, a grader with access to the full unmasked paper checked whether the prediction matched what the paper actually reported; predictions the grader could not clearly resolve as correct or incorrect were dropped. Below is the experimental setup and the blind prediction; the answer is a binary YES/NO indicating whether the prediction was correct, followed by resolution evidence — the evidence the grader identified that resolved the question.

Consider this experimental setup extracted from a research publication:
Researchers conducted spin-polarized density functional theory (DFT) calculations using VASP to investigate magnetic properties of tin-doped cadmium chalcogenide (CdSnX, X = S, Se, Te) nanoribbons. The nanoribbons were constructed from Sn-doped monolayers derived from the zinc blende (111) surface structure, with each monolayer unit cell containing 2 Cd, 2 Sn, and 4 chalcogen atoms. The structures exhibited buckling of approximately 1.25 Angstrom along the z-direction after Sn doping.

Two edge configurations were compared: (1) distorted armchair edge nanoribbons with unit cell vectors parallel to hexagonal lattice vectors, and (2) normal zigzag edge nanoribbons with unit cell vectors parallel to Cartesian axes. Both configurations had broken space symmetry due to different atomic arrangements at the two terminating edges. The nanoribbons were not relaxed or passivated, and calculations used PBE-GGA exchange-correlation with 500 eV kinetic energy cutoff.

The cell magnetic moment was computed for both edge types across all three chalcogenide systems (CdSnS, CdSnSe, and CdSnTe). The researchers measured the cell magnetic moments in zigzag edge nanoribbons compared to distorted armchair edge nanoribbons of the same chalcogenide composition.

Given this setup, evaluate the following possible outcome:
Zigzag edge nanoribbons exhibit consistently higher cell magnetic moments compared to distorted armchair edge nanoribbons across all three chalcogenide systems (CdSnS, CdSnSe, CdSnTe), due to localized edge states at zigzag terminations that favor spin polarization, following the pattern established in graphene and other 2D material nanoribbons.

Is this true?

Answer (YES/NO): YES